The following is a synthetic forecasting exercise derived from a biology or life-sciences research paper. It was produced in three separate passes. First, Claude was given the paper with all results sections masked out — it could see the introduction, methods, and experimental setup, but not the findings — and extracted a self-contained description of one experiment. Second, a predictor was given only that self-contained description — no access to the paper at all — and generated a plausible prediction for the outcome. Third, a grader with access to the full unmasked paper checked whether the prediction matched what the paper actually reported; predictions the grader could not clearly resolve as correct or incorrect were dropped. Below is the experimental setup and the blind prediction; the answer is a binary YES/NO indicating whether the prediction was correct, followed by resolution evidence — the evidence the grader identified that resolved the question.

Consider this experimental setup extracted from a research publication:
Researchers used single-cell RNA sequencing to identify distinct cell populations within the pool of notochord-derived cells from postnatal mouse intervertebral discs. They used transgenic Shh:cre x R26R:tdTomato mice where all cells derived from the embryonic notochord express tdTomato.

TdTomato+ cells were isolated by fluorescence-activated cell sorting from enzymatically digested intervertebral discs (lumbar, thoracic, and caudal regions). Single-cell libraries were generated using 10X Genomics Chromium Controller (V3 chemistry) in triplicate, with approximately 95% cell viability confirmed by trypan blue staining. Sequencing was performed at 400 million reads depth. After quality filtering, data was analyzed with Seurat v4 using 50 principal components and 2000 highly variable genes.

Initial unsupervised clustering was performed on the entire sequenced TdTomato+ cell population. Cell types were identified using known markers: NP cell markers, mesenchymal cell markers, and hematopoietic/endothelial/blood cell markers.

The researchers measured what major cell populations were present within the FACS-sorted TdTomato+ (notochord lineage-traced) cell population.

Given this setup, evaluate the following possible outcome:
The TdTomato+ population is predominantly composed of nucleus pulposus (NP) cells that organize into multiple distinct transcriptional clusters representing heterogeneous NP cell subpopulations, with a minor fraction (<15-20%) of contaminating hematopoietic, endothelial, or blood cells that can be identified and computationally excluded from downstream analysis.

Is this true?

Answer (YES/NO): NO